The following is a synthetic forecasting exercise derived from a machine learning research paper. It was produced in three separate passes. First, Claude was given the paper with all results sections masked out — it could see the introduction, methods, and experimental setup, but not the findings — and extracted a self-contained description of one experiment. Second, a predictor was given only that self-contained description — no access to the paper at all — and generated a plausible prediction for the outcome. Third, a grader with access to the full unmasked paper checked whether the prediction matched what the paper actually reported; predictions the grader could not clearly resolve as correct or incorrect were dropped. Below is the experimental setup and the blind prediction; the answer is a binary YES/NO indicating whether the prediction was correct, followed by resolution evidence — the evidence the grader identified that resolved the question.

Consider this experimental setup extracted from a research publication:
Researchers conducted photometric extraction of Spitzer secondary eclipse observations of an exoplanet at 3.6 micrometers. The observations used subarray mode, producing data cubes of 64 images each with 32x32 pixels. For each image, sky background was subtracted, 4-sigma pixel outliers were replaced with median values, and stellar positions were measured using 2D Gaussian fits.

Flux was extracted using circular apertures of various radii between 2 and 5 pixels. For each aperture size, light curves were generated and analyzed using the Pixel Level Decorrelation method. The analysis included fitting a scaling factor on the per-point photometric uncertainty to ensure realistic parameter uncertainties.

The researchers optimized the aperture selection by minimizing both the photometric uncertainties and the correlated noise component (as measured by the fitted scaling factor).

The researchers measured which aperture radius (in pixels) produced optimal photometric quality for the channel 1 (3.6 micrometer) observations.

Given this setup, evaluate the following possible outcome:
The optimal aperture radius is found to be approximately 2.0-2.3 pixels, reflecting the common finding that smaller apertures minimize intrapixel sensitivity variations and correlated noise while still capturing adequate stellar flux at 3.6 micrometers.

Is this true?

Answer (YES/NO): NO